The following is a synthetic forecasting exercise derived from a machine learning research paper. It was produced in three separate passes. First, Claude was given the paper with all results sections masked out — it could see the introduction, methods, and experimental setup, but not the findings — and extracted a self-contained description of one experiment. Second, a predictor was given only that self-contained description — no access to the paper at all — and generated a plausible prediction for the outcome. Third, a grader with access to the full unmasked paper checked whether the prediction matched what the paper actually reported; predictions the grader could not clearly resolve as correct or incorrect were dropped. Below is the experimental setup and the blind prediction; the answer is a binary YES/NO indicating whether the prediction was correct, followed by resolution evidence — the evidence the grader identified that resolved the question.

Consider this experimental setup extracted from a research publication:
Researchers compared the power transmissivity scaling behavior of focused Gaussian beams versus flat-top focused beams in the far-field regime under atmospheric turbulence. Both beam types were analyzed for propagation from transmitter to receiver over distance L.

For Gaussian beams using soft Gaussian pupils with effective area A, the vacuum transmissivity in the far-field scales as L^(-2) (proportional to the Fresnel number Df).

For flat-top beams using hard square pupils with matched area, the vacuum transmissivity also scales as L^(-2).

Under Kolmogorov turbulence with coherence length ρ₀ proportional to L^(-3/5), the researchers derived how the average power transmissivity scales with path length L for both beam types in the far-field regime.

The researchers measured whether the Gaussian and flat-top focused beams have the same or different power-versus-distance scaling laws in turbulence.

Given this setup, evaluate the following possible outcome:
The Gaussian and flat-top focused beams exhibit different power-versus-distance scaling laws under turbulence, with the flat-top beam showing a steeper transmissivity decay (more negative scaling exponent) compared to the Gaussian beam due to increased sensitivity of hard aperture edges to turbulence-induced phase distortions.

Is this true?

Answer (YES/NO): NO